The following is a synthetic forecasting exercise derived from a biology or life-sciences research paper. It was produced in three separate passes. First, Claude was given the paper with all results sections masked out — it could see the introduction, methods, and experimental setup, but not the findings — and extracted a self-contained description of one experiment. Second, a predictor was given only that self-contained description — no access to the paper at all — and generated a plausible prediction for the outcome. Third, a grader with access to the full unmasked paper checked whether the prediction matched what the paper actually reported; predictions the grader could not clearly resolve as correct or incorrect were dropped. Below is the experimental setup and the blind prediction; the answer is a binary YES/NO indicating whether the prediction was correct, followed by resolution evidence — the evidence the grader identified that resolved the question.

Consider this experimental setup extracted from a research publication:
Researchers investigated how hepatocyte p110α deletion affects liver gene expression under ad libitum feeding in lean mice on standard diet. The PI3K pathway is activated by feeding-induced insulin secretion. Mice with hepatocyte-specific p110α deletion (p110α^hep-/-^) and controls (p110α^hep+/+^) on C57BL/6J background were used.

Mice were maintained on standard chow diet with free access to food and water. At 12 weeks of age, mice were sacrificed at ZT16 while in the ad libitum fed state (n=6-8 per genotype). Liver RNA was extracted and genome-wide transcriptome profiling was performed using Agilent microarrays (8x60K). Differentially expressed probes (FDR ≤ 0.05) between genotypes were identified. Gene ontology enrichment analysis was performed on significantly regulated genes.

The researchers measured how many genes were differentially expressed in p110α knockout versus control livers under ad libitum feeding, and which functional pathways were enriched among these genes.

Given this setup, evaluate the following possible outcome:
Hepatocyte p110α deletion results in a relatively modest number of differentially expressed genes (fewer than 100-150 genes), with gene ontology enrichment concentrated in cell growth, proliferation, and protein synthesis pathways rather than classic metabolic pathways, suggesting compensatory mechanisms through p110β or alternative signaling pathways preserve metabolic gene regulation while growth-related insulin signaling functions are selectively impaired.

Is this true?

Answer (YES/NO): NO